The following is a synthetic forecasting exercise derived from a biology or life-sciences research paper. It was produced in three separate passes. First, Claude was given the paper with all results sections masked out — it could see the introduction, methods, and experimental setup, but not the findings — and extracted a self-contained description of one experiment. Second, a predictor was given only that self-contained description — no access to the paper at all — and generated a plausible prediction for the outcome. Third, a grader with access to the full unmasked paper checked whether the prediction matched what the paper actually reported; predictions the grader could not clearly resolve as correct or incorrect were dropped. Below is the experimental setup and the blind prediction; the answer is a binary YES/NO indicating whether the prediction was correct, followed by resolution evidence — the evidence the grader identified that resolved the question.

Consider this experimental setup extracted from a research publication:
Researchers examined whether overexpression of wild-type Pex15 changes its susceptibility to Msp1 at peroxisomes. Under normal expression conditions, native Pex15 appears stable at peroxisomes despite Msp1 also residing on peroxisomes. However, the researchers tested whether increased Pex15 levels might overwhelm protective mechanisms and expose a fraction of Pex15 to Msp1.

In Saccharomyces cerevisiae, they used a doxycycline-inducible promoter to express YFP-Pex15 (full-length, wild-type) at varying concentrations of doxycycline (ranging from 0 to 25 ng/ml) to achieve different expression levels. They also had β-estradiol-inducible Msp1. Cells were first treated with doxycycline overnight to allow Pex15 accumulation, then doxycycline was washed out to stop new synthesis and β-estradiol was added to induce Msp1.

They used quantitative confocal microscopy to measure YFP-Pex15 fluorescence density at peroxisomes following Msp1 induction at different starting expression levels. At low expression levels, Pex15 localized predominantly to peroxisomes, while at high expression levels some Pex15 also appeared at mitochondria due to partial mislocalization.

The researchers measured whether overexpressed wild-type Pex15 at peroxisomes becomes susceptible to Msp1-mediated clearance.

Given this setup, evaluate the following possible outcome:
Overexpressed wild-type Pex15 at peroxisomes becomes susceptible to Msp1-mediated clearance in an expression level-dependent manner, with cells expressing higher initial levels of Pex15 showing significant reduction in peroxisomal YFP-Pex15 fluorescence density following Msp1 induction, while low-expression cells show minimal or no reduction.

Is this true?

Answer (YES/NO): YES